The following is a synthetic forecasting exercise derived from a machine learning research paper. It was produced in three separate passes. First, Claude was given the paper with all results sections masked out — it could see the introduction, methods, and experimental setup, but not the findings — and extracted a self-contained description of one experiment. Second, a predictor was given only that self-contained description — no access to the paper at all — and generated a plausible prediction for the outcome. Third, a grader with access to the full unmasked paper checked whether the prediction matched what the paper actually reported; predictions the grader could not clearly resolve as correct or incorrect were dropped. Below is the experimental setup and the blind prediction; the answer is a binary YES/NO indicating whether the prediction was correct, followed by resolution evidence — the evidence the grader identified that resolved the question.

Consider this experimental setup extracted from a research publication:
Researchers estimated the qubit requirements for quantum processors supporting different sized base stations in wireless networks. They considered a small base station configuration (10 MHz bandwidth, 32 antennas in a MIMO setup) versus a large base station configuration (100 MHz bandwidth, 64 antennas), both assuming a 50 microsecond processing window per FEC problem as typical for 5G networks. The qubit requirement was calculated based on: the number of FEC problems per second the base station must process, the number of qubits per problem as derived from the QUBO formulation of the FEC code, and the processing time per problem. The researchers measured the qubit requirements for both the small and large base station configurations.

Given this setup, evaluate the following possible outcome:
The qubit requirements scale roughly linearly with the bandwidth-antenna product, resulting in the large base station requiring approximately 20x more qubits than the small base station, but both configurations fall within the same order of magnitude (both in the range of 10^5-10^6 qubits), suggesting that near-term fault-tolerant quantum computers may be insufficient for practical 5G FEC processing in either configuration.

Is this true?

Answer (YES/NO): NO